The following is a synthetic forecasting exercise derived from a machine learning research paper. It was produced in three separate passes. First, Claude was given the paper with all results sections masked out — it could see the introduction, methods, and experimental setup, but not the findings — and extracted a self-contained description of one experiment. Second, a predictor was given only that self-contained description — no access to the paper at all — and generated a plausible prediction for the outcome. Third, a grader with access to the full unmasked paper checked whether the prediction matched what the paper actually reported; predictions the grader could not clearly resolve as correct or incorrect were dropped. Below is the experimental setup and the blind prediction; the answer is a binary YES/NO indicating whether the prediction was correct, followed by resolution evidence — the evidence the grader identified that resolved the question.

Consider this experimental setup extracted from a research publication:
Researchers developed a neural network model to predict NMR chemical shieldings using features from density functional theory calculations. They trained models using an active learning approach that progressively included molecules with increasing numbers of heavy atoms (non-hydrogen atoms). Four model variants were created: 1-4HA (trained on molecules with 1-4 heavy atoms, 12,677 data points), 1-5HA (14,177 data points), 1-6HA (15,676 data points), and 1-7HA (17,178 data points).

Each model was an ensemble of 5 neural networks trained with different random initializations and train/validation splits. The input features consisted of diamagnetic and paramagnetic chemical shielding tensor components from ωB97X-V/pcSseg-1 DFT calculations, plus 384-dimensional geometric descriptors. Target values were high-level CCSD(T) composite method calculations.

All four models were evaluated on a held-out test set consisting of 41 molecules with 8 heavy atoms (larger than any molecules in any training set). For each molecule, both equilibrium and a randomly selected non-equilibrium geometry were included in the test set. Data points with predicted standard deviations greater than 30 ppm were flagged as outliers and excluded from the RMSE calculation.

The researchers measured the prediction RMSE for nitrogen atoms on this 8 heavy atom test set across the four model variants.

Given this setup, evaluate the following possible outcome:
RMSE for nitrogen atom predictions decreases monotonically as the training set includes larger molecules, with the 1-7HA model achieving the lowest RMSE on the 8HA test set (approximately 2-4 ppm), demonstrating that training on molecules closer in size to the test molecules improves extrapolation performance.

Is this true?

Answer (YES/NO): YES